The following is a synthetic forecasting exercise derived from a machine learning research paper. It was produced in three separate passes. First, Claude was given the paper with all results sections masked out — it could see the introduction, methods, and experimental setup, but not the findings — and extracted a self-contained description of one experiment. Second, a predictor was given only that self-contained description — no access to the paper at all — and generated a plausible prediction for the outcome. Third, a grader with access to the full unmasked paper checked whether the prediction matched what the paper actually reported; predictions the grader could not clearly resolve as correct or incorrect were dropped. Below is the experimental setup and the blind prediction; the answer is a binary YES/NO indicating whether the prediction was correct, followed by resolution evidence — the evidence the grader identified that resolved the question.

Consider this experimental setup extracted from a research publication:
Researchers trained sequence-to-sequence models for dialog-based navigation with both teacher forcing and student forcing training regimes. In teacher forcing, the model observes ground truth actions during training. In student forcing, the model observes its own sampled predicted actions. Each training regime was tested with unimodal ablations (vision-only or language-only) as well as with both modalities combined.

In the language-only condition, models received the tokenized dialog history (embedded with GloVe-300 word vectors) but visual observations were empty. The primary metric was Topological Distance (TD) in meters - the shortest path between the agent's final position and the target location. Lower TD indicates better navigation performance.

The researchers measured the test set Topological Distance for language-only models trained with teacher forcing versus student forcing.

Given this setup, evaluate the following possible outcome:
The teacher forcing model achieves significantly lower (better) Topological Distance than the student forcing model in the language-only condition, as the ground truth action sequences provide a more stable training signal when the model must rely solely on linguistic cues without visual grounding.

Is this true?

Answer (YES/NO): NO